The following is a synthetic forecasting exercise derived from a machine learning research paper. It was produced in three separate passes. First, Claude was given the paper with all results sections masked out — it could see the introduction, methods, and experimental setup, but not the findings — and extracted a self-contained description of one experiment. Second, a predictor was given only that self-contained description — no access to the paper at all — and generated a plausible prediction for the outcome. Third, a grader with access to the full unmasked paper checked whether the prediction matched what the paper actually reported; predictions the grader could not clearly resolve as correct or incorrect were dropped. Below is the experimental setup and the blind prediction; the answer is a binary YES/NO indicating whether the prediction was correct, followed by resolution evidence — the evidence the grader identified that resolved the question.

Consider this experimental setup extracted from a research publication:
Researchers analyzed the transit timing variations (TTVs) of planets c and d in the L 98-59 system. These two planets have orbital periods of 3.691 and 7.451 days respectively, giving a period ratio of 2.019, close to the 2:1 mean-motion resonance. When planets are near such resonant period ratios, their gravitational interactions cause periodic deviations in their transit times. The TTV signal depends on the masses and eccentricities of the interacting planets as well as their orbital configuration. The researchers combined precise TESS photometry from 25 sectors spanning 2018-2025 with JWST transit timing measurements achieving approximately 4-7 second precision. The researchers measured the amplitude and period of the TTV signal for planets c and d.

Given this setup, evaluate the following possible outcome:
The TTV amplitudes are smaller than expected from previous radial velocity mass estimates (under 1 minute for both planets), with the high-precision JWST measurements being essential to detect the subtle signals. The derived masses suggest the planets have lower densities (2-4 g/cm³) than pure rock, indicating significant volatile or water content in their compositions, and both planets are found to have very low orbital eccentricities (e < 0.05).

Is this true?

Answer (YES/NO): NO